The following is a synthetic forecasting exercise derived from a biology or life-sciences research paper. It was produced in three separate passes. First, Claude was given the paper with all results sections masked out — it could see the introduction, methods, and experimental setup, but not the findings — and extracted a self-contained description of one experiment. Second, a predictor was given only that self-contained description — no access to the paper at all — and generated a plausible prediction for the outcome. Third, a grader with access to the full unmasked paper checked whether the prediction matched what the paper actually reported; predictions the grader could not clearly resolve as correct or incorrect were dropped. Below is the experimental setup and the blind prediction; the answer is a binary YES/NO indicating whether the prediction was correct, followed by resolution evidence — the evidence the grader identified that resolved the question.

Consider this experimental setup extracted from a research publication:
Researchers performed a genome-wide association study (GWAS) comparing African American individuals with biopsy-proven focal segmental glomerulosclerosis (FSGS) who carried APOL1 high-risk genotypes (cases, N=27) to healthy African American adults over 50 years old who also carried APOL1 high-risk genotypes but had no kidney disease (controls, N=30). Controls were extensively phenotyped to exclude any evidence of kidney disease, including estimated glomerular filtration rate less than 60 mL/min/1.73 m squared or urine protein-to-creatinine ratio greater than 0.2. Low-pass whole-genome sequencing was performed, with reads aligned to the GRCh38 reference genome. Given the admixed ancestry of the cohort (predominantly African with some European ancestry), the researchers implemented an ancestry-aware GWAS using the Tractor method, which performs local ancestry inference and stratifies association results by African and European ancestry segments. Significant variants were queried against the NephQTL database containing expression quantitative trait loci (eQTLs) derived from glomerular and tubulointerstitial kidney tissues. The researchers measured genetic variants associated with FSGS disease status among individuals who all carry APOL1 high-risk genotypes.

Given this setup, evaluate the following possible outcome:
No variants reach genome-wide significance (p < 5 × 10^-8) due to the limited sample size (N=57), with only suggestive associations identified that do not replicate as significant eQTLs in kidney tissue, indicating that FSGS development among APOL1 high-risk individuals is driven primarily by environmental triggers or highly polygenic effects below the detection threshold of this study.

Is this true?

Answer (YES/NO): NO